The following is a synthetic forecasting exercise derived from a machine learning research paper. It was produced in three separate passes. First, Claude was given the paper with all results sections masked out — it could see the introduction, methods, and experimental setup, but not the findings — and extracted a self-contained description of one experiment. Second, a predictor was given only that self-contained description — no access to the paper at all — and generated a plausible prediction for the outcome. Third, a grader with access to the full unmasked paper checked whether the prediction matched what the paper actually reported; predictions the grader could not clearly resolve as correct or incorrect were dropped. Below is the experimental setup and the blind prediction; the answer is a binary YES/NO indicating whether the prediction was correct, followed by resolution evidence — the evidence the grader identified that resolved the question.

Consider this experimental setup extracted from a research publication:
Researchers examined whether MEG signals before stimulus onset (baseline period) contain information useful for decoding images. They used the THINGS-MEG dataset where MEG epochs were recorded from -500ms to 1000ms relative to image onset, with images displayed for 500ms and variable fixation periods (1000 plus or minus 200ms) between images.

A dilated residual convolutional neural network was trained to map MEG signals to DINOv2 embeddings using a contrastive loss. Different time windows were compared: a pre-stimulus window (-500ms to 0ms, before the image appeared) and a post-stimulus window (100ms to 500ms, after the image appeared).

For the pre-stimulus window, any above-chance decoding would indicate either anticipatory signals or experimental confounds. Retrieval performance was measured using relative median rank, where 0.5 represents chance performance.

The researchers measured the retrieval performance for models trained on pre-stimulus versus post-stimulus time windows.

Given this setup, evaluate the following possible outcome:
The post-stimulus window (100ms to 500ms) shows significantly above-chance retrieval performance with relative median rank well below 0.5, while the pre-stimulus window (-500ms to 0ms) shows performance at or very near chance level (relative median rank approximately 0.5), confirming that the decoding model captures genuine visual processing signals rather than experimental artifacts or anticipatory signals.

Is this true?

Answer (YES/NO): YES